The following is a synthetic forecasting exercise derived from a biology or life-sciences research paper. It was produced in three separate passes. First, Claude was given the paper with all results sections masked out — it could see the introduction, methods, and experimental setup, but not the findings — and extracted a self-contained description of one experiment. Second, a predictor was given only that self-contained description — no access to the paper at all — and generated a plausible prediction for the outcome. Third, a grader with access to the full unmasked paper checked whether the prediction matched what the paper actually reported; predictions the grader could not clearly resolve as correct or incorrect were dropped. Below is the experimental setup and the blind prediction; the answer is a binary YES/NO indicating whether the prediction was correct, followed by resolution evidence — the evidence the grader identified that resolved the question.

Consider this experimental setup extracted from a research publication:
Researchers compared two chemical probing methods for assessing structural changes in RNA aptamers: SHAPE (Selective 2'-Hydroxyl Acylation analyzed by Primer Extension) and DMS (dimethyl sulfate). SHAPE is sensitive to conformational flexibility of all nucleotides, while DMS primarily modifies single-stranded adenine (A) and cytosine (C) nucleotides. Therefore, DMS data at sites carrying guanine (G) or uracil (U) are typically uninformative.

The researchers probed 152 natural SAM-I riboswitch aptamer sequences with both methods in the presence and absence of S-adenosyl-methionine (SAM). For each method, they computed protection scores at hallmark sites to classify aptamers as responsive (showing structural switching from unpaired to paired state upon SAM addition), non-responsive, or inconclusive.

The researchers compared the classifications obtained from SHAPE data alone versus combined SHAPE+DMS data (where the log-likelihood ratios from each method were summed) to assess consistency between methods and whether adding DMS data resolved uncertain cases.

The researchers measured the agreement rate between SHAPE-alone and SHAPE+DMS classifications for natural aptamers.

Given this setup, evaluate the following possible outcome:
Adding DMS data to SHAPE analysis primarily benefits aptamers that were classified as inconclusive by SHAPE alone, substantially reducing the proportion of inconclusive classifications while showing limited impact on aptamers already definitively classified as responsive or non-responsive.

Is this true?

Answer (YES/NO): YES